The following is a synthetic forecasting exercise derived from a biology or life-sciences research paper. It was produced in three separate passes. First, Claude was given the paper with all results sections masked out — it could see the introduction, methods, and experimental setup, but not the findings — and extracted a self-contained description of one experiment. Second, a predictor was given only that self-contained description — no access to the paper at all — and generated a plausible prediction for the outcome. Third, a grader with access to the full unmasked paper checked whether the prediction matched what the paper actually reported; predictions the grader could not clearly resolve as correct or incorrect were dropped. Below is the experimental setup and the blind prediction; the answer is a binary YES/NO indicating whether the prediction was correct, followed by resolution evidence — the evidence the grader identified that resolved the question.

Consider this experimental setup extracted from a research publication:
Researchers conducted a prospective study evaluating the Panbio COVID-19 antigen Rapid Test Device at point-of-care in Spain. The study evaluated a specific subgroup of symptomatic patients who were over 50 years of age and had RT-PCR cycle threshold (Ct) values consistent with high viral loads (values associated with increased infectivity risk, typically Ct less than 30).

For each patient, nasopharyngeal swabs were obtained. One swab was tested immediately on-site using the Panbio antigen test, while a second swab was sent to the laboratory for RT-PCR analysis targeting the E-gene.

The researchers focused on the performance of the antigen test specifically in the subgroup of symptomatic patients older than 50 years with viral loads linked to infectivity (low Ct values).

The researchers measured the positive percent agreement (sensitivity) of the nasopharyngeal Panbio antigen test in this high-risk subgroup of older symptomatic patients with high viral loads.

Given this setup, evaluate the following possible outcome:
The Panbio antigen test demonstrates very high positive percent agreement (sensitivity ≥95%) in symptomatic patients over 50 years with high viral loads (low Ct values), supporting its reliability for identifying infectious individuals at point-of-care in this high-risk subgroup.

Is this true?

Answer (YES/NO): YES